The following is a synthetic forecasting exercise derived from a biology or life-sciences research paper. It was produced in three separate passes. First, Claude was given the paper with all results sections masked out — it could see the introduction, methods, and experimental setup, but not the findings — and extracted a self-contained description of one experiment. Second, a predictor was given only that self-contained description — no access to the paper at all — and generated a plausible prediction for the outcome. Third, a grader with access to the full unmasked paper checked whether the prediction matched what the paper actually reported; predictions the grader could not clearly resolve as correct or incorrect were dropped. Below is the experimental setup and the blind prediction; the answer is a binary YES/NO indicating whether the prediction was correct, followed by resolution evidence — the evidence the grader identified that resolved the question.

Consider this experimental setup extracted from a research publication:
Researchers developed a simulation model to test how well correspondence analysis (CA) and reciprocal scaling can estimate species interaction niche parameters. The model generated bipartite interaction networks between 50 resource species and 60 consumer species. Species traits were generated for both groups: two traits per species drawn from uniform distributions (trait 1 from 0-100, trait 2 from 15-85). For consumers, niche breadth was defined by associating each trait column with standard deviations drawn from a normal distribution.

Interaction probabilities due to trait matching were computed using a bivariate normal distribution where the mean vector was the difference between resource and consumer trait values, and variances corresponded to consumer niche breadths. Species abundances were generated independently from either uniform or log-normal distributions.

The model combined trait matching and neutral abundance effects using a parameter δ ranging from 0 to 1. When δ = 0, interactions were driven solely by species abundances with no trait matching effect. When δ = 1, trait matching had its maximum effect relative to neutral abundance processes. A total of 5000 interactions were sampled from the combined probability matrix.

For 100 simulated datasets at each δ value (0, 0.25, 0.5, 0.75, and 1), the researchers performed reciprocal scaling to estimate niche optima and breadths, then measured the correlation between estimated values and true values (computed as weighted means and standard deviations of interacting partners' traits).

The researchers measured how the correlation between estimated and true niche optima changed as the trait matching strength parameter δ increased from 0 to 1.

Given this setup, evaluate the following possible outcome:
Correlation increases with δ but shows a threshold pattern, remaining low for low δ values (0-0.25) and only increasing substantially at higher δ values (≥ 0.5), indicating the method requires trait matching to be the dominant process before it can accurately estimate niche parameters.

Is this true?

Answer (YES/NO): NO